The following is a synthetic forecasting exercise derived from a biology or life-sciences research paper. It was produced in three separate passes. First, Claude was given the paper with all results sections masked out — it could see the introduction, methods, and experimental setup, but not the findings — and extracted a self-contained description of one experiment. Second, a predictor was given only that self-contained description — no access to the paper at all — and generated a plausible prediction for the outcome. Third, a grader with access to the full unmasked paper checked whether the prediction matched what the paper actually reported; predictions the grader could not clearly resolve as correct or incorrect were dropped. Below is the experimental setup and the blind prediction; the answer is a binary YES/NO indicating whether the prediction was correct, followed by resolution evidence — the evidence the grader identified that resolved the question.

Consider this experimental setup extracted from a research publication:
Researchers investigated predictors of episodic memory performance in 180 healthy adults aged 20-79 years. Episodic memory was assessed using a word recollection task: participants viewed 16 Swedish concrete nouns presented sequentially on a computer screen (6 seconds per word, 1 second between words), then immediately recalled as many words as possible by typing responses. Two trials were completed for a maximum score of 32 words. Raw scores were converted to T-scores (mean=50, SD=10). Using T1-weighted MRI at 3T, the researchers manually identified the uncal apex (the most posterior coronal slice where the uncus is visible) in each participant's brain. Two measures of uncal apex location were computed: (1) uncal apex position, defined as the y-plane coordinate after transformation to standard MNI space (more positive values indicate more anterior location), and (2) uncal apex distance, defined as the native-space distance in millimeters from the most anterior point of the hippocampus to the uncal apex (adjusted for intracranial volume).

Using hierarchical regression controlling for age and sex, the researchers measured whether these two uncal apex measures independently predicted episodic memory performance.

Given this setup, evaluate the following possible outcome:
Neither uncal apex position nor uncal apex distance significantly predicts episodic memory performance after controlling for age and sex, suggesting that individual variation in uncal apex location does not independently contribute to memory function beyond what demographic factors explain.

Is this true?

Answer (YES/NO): NO